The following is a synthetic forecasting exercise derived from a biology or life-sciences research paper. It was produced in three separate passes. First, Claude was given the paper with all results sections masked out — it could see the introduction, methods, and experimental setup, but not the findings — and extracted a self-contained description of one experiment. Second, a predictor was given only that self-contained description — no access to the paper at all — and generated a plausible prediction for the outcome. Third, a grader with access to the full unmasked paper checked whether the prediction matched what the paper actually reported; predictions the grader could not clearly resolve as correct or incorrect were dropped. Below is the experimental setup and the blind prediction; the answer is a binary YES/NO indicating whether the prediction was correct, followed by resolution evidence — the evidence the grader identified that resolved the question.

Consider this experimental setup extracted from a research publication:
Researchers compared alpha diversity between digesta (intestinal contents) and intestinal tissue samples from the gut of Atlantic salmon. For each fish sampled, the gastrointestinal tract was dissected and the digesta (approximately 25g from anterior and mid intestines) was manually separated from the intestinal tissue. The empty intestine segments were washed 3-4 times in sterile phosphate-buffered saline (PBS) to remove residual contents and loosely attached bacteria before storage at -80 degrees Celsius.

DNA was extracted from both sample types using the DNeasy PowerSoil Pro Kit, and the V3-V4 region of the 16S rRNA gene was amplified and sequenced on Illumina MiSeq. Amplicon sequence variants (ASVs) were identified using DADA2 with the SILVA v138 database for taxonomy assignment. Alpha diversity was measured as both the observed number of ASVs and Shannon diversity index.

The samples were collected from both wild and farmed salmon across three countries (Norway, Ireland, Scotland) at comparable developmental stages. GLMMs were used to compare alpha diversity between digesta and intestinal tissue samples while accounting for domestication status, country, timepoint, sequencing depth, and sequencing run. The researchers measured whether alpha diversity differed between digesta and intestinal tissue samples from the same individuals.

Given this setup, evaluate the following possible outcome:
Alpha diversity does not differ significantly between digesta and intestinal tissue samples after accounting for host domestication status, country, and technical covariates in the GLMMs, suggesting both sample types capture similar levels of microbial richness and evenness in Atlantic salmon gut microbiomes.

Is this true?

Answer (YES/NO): NO